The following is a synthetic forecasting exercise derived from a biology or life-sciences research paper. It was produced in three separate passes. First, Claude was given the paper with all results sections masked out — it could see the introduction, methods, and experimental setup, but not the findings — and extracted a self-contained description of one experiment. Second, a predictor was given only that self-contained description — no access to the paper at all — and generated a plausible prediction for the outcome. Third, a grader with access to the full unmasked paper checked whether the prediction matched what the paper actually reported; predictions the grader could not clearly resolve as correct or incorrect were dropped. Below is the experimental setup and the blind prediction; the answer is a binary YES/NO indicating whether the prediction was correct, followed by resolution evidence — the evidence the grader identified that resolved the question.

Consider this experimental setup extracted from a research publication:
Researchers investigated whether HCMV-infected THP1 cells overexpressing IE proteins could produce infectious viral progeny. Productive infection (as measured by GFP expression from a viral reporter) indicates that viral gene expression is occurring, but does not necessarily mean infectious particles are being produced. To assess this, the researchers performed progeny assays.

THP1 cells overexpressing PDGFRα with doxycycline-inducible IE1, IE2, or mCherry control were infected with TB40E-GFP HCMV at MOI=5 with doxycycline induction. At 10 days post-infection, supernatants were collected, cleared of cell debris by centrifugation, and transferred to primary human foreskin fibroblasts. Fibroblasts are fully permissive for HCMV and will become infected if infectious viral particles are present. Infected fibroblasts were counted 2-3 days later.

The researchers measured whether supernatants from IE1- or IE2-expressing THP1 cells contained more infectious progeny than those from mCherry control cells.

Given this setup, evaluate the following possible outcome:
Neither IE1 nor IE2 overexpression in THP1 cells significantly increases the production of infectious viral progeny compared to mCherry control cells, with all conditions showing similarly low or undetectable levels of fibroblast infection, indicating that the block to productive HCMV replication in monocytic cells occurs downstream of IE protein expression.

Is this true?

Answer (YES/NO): NO